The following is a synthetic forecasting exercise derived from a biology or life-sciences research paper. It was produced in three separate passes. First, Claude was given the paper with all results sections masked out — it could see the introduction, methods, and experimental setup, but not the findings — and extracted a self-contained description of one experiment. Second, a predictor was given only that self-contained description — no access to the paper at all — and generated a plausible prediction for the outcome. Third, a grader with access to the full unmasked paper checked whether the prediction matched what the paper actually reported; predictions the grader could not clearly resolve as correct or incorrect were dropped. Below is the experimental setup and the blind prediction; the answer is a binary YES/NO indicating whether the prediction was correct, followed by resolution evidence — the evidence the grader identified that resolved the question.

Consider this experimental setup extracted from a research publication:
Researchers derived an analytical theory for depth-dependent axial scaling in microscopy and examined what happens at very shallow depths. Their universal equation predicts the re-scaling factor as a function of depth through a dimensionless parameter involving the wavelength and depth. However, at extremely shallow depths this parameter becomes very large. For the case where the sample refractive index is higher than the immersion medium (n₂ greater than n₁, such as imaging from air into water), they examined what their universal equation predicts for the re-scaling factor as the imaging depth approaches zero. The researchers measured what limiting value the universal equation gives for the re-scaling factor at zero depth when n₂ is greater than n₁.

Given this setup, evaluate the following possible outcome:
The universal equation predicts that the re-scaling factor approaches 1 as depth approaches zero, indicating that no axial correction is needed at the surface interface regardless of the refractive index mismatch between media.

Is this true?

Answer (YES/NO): NO